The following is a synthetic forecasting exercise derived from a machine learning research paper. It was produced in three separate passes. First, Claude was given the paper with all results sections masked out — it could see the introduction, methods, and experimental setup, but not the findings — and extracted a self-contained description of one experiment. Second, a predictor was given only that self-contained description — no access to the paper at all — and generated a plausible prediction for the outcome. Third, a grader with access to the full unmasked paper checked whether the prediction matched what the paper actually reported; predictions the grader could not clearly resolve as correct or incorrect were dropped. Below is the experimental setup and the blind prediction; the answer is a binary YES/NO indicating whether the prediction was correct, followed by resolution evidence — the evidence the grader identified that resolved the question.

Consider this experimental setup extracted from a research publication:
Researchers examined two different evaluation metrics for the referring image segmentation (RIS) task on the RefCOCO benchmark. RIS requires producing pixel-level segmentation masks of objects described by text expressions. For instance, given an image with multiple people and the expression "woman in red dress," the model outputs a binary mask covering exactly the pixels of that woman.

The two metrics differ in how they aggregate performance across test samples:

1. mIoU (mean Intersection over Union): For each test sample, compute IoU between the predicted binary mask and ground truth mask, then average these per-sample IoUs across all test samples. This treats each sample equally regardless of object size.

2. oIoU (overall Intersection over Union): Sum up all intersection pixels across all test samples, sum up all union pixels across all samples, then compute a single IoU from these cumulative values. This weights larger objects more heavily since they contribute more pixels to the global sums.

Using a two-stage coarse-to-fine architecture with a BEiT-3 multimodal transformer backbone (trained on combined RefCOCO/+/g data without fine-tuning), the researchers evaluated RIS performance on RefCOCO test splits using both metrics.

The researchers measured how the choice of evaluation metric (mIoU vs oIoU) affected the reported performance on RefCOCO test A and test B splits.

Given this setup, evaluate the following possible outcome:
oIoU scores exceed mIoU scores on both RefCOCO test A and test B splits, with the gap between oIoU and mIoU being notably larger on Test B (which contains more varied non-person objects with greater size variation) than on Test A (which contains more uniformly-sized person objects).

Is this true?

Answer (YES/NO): NO